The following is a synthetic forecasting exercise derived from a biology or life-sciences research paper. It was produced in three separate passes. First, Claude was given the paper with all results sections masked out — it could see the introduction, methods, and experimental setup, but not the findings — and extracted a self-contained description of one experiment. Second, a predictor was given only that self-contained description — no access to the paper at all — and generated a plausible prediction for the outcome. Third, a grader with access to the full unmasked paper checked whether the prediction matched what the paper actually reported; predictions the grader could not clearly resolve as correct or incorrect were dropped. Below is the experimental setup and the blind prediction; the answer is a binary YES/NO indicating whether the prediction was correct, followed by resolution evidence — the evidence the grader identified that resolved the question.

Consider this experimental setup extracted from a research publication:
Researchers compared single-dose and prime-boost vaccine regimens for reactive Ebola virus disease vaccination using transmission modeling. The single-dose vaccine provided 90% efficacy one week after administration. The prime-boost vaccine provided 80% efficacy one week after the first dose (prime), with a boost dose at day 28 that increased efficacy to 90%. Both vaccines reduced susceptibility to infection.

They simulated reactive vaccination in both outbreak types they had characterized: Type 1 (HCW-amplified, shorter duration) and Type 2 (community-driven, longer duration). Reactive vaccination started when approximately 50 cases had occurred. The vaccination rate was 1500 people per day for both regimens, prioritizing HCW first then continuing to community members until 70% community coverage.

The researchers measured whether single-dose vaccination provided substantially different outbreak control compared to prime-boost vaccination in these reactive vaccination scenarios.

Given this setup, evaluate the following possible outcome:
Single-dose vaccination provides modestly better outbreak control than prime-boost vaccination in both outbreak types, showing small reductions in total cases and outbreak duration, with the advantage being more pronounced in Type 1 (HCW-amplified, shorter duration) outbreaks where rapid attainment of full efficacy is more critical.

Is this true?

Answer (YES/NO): NO